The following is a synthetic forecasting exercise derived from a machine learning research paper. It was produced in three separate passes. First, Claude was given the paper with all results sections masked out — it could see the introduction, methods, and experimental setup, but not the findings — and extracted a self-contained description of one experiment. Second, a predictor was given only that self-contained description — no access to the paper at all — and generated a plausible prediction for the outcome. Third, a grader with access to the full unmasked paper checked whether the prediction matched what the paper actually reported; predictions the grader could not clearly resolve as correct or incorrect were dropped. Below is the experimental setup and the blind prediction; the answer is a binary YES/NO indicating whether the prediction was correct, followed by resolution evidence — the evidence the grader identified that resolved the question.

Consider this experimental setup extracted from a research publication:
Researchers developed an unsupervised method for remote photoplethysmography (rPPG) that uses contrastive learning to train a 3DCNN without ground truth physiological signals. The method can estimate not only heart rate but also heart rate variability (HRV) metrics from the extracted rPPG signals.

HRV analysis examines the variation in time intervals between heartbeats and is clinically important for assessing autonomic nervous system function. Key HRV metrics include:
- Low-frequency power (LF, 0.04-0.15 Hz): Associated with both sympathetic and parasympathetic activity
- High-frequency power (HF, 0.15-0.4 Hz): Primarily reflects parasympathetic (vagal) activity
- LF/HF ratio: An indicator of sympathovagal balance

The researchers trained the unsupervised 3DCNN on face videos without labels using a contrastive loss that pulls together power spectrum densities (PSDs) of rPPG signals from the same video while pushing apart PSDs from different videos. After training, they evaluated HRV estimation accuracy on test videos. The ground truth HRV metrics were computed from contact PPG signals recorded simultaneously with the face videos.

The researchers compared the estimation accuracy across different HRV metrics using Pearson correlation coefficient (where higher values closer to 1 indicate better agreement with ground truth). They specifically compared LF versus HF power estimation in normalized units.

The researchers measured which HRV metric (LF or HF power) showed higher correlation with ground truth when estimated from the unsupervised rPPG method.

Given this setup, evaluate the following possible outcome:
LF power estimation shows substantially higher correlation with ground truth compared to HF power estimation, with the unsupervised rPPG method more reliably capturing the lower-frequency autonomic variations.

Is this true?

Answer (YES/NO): NO